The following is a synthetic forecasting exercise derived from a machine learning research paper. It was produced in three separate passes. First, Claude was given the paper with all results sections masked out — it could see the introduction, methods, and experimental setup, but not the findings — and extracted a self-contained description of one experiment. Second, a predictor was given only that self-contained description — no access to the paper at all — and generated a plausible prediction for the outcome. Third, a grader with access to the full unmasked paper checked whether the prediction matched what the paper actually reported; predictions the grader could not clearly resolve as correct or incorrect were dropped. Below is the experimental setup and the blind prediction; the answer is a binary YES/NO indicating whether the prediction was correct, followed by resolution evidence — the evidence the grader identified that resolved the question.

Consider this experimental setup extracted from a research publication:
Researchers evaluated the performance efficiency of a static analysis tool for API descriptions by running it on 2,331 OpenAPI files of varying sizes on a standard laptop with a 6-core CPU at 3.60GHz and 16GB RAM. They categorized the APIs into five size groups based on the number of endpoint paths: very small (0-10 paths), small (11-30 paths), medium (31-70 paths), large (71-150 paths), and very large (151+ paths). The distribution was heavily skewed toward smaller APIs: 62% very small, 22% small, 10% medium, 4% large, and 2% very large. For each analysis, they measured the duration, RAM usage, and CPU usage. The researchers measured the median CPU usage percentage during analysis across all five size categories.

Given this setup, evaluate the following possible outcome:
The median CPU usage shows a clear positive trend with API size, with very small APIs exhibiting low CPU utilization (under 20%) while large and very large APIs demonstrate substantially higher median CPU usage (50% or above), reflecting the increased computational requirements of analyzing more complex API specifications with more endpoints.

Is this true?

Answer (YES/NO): NO